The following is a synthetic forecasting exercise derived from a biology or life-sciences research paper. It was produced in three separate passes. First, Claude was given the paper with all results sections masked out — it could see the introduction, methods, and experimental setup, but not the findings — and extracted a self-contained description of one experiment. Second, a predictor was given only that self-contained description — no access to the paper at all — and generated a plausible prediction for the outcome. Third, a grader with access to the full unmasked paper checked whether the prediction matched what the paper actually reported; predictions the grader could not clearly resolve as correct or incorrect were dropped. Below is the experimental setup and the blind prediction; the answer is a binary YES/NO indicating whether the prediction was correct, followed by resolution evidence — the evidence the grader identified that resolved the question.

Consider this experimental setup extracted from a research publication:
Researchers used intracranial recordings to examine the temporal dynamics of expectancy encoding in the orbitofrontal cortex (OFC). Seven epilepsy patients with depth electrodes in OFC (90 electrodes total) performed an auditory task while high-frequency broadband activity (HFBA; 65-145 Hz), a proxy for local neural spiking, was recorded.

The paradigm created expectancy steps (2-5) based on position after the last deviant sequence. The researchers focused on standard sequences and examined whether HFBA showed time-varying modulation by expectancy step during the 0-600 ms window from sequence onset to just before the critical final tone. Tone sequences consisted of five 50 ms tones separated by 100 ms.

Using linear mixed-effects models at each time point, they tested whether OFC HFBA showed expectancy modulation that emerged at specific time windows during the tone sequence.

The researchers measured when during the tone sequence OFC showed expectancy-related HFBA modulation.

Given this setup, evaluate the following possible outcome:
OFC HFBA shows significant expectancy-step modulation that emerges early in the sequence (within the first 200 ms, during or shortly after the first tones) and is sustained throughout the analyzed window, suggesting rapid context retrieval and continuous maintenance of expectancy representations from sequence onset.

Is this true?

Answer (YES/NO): NO